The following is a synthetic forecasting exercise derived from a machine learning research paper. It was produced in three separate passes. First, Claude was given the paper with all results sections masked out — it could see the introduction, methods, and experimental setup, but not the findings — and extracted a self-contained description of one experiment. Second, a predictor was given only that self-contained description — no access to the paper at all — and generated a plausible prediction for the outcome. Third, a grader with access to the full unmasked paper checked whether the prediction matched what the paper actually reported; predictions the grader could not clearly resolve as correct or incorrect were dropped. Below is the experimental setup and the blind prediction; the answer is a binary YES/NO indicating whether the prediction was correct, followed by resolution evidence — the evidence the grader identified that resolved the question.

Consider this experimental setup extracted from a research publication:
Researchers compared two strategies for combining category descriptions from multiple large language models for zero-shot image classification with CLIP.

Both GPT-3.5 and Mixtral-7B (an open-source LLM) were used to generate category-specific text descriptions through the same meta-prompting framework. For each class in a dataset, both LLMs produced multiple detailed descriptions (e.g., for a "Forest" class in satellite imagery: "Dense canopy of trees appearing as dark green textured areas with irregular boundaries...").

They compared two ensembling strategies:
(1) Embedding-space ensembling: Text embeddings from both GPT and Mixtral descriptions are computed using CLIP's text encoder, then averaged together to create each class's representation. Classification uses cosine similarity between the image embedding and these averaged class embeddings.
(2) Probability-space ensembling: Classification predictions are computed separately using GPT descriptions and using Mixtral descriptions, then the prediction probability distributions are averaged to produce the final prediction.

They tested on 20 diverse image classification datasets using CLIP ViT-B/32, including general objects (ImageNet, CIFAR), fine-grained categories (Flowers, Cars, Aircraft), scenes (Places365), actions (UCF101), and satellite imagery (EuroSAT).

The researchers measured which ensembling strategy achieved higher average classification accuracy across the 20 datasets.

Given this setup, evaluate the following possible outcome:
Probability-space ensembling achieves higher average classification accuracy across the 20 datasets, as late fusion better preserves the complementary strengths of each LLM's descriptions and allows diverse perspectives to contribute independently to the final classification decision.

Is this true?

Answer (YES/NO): NO